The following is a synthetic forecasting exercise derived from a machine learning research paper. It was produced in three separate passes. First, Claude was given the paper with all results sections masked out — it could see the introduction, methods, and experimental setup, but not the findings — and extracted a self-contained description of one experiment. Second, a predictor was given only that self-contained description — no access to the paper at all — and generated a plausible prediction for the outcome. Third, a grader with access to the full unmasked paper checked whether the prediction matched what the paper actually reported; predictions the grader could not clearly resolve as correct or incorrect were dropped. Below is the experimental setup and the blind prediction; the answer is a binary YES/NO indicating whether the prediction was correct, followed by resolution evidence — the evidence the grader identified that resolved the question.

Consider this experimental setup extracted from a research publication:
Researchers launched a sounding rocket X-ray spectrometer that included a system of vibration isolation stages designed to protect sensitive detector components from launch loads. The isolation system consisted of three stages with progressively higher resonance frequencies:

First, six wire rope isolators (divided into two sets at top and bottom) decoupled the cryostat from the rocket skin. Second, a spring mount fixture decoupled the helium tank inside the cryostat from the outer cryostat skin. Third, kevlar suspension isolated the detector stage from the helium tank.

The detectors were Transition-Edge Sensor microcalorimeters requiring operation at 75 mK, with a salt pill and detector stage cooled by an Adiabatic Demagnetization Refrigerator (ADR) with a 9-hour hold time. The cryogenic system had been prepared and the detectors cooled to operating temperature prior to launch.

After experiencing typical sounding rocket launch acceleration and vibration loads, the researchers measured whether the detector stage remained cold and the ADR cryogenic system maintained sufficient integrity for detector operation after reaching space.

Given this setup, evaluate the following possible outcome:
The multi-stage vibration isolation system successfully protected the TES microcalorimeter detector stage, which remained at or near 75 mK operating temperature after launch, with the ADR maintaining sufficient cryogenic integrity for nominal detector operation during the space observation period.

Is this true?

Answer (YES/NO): NO